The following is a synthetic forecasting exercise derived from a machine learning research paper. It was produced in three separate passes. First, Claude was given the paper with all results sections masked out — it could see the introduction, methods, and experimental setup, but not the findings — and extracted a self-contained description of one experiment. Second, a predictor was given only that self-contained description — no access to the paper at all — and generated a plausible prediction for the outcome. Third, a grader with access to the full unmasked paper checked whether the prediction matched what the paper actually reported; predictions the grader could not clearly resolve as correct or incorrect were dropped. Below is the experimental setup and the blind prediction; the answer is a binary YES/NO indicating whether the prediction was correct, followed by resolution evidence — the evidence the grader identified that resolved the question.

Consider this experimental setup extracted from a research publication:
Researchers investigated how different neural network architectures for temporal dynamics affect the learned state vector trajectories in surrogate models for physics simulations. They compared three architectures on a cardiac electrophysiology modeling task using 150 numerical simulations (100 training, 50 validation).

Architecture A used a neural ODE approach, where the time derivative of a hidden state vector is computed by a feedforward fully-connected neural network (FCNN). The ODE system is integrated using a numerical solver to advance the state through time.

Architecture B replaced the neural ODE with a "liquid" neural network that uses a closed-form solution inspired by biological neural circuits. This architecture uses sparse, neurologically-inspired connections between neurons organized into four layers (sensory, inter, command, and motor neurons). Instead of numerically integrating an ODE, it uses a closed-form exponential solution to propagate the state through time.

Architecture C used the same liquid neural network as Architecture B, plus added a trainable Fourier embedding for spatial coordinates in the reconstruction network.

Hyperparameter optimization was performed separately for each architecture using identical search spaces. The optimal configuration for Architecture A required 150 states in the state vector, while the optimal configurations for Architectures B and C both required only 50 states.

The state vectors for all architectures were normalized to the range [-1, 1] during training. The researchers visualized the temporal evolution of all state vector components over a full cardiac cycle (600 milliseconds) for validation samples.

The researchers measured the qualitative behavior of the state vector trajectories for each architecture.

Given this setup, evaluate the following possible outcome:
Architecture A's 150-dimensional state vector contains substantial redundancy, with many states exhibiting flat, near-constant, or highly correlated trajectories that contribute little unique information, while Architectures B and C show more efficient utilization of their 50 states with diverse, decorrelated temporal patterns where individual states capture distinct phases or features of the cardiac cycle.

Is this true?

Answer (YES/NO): NO